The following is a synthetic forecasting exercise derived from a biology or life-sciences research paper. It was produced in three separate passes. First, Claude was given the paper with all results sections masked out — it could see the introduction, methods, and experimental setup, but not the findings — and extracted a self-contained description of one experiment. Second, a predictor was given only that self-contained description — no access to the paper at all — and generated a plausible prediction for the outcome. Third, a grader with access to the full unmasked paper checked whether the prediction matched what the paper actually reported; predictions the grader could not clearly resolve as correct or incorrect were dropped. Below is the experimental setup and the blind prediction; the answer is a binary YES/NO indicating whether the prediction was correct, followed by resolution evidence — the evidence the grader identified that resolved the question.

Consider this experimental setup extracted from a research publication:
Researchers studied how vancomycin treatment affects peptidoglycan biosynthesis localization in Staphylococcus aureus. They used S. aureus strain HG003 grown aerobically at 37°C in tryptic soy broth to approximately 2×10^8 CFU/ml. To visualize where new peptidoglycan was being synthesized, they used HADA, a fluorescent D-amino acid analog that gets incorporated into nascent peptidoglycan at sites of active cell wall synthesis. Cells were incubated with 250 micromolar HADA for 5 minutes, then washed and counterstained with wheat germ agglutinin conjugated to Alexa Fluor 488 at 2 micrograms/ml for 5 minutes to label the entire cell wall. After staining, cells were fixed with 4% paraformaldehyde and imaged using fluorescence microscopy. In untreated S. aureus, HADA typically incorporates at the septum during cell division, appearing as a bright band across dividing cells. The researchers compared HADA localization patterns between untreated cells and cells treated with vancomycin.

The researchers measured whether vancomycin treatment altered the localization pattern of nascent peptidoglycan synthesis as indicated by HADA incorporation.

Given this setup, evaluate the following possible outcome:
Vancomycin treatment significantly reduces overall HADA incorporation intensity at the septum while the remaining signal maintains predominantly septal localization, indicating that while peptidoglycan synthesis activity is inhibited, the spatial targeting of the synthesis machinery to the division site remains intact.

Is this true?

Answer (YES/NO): YES